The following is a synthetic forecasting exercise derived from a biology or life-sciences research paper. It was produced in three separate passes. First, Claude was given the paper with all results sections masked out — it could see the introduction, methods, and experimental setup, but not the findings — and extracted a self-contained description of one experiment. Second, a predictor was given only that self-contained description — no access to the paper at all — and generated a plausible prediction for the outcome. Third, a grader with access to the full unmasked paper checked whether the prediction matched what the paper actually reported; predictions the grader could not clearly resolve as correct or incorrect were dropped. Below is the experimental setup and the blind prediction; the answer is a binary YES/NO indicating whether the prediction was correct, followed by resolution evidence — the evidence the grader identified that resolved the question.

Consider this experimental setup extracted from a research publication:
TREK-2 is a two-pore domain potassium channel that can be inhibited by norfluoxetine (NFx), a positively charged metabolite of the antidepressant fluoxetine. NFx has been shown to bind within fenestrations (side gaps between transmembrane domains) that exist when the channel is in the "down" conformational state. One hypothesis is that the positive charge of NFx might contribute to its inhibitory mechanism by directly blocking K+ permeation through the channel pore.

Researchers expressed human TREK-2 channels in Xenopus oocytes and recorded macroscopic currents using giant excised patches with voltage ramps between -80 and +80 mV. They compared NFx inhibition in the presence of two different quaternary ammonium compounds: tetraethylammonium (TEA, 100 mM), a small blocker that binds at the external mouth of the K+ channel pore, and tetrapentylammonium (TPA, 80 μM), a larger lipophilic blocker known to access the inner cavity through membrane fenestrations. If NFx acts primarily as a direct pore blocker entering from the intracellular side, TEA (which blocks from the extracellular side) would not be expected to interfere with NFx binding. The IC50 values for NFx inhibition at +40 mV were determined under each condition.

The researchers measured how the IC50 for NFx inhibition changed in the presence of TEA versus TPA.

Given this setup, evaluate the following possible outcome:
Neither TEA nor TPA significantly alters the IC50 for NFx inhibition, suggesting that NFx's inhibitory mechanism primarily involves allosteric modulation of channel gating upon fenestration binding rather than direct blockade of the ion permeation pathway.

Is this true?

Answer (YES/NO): NO